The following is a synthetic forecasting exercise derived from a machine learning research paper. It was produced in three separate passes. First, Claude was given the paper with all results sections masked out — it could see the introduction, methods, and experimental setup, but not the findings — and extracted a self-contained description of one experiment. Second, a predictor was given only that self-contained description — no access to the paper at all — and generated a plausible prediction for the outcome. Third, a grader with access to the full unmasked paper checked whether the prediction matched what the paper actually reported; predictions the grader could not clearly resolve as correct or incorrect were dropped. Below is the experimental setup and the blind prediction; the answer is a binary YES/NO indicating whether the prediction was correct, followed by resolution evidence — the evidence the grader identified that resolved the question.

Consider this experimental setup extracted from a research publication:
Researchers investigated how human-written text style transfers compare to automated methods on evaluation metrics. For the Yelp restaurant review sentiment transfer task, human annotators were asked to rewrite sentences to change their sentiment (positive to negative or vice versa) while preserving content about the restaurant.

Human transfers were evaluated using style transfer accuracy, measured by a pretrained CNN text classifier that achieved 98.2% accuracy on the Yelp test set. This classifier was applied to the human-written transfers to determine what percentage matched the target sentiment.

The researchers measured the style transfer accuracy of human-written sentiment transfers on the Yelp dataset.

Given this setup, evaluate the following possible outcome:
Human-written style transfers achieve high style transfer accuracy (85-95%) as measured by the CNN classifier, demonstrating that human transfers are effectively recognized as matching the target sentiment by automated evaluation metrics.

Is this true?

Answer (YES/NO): YES